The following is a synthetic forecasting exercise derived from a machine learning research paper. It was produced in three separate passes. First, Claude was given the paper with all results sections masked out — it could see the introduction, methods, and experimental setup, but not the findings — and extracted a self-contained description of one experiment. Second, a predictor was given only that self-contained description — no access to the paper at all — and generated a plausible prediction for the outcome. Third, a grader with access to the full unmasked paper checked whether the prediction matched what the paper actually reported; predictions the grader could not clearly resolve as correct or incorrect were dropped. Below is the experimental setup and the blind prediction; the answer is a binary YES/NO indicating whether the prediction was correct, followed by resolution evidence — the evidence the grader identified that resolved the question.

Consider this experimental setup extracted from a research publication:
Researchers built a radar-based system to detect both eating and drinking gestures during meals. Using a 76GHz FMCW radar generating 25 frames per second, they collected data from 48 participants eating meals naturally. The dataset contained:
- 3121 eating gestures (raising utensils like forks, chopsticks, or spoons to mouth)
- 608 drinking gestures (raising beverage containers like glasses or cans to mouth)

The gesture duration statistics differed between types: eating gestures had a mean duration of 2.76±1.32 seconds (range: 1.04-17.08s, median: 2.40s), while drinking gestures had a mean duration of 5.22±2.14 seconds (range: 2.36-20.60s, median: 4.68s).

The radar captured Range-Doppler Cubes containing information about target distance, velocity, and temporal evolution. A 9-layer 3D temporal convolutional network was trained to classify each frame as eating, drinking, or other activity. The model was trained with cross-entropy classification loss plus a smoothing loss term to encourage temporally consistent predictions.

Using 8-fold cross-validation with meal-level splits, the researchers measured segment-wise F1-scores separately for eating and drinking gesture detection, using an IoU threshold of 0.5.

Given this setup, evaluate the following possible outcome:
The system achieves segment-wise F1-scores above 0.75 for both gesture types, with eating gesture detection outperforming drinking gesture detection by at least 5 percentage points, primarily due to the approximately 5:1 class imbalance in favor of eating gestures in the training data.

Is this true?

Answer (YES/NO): NO